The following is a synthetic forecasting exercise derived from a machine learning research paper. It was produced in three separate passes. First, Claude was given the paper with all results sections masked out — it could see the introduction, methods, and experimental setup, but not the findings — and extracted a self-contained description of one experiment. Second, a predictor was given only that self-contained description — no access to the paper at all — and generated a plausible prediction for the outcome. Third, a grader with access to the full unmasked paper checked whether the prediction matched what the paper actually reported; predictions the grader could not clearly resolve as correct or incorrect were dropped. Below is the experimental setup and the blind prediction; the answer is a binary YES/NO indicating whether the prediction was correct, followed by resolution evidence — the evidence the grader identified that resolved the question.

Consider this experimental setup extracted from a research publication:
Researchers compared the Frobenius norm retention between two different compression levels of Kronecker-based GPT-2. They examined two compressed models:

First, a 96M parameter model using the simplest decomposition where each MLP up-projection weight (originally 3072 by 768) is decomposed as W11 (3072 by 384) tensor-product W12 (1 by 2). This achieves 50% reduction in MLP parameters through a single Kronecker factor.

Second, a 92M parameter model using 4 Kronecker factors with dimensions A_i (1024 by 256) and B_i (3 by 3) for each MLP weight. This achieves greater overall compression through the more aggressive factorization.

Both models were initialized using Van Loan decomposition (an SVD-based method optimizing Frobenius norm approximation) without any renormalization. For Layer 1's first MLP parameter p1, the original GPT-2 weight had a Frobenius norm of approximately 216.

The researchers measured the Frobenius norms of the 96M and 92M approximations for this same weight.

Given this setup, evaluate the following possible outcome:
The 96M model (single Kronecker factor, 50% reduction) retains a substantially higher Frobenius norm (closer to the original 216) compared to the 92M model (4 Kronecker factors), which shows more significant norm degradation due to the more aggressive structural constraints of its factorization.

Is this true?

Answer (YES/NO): NO